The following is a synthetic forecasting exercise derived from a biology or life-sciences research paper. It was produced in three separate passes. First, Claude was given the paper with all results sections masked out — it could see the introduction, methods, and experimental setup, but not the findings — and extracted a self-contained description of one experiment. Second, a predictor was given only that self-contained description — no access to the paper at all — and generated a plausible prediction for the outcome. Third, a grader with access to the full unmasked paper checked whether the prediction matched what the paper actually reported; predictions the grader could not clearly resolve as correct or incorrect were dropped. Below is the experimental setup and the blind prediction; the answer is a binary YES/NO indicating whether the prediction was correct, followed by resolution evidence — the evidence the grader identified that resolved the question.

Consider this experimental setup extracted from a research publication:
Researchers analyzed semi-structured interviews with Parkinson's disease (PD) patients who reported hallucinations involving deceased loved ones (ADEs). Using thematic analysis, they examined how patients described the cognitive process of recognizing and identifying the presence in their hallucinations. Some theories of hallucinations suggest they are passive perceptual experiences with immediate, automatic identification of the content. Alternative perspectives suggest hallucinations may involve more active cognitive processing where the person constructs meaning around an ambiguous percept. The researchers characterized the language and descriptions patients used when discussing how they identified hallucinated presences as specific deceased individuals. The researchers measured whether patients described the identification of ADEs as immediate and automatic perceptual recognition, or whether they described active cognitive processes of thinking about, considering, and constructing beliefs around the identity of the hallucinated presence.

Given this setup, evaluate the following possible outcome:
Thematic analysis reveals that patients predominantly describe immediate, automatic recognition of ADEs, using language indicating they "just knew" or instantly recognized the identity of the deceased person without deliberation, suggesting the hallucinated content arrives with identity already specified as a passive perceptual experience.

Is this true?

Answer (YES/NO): NO